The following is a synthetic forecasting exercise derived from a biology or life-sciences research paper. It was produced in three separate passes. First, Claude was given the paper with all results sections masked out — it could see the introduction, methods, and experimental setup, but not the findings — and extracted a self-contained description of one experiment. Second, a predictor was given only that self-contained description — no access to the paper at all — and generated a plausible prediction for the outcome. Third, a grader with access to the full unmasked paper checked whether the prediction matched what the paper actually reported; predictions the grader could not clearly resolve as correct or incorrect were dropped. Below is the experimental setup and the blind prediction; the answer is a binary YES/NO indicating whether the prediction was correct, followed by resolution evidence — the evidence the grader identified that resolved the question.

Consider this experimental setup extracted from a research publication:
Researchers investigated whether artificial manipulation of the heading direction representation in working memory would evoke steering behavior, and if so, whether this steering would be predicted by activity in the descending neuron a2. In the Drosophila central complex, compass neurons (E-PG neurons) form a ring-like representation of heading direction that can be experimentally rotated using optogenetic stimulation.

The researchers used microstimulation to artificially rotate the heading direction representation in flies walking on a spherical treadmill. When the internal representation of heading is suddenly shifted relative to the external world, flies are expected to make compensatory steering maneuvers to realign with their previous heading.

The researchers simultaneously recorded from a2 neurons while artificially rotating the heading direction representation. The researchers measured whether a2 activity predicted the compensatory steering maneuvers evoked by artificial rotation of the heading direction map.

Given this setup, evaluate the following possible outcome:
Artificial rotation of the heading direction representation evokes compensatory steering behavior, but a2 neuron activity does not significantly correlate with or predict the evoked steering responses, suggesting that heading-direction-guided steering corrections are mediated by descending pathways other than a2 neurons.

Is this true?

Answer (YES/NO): NO